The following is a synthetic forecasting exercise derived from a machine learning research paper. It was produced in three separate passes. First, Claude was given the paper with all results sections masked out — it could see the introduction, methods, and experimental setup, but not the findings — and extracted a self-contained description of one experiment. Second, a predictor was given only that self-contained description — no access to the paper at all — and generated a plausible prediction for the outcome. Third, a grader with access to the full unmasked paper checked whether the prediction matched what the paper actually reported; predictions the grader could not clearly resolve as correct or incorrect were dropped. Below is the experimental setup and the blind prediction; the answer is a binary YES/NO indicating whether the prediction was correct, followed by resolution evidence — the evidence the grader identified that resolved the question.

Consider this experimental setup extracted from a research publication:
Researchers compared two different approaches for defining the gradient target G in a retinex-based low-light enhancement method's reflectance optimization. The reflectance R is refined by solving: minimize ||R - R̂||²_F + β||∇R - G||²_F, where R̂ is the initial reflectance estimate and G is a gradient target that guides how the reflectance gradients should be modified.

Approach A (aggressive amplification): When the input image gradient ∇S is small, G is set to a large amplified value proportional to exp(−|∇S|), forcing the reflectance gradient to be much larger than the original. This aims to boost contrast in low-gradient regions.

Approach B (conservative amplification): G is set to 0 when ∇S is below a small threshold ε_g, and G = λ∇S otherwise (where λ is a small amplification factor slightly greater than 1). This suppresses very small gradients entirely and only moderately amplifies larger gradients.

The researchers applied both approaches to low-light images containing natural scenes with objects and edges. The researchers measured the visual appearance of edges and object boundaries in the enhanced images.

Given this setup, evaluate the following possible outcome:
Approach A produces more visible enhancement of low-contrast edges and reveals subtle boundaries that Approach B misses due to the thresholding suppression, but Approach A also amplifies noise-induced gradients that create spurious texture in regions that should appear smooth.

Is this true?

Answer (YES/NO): NO